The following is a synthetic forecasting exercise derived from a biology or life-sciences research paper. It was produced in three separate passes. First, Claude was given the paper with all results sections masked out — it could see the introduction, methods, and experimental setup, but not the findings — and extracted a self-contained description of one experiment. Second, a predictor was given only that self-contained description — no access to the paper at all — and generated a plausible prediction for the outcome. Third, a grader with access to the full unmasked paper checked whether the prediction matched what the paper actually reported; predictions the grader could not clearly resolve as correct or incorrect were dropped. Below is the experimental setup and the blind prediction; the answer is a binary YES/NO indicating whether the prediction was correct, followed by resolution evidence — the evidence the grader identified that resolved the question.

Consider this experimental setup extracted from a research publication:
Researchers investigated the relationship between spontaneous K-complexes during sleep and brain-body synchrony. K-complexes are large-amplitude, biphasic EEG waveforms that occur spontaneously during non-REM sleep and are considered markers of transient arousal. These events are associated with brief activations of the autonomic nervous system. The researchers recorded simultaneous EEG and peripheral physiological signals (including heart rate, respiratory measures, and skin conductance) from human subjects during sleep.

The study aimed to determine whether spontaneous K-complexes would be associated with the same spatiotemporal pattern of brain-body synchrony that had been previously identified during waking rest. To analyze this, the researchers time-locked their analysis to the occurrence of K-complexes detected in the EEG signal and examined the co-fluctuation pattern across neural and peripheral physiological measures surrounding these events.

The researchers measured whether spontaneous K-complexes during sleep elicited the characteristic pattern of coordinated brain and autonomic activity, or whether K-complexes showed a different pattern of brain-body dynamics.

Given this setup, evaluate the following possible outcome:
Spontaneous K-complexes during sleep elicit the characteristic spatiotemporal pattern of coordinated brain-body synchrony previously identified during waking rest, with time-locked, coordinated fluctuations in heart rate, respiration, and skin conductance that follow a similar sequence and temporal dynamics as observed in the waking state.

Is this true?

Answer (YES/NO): YES